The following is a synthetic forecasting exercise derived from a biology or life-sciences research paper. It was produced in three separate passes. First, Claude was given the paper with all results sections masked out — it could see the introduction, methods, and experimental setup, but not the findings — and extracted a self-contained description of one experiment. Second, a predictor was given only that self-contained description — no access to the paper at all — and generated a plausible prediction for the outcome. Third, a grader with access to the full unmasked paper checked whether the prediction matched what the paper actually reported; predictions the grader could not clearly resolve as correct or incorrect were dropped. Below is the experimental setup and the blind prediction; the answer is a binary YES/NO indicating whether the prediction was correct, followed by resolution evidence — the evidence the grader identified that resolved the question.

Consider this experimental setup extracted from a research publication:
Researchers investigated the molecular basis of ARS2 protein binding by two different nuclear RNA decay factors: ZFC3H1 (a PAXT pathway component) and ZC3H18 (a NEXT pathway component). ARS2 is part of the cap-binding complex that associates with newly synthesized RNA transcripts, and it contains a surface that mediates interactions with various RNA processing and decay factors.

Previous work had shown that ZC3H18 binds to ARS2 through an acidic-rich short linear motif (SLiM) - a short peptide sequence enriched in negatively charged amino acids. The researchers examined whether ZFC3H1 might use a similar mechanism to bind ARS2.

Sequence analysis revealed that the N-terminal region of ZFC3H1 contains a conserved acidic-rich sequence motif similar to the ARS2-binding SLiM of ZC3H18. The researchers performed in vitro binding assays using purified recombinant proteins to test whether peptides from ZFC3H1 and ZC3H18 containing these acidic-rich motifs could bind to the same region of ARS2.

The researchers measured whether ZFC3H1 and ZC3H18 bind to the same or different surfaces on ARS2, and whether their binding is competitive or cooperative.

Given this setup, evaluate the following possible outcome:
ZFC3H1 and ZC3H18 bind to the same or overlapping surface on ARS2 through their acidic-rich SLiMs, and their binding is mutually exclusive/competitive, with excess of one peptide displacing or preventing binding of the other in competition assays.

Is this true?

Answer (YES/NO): YES